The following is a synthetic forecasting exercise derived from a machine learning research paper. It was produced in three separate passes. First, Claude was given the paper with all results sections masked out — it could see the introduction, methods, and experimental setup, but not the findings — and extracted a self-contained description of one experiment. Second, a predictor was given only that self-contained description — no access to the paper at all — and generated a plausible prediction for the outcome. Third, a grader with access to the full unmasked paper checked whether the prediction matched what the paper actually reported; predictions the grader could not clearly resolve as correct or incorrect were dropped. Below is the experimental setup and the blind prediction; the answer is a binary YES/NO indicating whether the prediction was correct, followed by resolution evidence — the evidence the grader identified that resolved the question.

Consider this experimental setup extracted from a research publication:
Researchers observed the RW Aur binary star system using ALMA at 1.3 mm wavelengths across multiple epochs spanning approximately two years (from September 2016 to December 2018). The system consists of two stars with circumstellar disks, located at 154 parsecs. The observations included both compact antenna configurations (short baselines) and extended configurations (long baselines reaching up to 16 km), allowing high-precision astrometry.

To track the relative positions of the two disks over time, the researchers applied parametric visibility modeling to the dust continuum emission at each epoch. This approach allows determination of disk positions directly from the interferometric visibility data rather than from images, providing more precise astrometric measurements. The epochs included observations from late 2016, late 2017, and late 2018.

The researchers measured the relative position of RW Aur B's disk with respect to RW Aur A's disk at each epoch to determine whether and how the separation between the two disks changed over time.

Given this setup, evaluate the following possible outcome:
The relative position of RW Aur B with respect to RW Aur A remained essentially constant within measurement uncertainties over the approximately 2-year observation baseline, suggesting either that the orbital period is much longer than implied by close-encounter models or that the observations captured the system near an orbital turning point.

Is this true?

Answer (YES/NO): NO